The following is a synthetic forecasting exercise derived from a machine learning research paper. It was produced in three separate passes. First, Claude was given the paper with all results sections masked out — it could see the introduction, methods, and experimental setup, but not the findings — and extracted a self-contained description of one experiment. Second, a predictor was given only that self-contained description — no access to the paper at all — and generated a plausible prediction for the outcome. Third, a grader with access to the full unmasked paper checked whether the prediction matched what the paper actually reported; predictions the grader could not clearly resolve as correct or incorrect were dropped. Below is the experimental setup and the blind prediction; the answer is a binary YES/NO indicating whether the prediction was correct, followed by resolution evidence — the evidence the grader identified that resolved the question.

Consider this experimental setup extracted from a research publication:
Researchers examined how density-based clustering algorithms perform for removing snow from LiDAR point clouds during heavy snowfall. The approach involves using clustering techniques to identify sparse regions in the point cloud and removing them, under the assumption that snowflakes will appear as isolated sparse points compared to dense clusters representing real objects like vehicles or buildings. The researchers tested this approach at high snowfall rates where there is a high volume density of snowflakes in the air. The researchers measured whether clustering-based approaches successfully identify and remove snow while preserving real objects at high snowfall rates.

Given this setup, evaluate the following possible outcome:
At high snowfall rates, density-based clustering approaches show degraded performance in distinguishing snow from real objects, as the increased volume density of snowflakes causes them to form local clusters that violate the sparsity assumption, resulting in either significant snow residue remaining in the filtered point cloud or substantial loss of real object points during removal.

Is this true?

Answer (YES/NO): YES